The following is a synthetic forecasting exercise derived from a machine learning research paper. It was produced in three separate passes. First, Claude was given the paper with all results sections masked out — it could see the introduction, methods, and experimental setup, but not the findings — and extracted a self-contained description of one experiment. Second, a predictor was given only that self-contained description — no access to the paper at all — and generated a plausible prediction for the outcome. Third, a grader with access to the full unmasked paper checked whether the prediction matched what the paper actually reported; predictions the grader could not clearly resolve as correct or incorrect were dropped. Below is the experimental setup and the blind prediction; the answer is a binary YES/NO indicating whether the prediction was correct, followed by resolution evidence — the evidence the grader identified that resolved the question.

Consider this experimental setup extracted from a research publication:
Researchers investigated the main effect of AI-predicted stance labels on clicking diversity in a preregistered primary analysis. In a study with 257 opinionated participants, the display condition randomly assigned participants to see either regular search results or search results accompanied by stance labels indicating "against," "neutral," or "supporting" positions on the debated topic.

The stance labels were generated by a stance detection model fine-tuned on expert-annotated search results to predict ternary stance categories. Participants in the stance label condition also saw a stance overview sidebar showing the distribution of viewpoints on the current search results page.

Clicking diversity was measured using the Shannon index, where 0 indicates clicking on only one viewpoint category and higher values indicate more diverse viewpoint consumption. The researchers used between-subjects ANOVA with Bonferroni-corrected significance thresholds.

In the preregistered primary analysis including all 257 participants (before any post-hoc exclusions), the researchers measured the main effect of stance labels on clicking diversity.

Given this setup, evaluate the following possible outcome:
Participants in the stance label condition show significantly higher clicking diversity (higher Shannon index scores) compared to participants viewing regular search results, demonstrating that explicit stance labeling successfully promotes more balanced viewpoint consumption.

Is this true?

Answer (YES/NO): NO